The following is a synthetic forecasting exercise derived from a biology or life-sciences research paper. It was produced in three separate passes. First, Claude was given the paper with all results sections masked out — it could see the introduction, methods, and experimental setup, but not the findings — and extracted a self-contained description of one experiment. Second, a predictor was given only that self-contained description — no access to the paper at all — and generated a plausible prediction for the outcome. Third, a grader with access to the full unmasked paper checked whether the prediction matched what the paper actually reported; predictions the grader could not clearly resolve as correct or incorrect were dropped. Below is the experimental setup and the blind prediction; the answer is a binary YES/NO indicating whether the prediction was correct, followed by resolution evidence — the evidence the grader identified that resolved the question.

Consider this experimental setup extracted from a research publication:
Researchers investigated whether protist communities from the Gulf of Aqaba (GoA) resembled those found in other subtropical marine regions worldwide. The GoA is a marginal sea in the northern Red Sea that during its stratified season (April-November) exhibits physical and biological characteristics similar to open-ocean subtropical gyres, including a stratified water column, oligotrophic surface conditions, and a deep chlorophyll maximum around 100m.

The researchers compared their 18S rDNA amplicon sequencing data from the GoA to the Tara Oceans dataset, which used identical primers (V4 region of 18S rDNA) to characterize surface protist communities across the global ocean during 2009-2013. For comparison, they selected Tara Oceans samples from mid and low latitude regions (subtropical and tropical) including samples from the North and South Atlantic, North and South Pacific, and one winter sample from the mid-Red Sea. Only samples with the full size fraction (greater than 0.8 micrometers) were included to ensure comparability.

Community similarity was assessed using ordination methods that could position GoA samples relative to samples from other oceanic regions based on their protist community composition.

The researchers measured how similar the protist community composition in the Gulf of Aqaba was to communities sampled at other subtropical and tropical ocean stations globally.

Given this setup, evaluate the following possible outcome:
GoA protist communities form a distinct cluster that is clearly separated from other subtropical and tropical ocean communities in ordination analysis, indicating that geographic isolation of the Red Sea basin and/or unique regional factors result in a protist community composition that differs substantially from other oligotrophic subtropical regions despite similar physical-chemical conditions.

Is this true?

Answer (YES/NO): NO